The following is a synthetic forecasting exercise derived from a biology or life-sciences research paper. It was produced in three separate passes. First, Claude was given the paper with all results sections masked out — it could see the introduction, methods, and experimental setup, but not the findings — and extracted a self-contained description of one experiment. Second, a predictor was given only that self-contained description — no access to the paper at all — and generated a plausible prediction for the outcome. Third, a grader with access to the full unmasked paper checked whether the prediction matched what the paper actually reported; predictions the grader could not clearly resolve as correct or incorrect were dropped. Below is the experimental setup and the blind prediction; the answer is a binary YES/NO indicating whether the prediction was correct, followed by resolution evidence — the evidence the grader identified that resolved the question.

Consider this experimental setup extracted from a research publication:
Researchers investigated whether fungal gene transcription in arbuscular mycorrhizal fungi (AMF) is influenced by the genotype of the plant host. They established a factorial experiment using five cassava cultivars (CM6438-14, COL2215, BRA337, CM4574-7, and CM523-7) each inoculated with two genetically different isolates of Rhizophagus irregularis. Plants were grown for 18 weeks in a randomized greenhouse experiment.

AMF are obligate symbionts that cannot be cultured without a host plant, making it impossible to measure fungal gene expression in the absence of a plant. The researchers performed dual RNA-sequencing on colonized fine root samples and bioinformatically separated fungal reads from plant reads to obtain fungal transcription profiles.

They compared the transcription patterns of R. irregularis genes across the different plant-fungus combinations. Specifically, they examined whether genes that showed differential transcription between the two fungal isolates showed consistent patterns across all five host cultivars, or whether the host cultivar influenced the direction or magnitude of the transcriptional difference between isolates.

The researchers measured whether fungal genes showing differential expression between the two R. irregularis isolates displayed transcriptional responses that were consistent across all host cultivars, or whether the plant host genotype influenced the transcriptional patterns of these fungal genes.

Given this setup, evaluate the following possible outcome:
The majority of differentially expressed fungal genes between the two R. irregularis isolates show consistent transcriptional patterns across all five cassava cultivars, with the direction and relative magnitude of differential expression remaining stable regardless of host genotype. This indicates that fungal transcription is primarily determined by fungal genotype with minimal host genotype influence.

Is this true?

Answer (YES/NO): NO